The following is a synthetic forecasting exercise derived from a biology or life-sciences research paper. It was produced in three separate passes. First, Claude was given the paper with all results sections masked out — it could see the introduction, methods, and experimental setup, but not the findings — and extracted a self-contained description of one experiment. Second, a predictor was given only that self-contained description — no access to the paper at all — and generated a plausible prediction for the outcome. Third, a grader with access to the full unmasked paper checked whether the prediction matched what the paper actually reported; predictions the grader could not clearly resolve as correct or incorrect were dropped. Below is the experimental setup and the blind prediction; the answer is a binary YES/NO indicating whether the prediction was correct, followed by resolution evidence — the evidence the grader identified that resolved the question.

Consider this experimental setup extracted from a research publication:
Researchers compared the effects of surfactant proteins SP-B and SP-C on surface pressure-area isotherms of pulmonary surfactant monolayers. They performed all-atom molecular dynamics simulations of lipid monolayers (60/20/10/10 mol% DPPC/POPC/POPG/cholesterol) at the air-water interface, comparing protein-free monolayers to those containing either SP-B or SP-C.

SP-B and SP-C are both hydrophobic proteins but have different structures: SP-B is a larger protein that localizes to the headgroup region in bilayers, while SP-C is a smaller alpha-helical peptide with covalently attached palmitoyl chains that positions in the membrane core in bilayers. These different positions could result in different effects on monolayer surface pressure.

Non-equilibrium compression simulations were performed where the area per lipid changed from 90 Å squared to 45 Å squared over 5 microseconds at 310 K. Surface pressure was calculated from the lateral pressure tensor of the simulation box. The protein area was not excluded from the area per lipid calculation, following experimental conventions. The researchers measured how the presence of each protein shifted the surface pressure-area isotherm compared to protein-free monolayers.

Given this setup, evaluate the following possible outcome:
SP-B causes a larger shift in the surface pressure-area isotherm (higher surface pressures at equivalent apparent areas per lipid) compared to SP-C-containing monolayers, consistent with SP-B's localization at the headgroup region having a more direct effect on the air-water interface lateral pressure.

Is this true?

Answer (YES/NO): YES